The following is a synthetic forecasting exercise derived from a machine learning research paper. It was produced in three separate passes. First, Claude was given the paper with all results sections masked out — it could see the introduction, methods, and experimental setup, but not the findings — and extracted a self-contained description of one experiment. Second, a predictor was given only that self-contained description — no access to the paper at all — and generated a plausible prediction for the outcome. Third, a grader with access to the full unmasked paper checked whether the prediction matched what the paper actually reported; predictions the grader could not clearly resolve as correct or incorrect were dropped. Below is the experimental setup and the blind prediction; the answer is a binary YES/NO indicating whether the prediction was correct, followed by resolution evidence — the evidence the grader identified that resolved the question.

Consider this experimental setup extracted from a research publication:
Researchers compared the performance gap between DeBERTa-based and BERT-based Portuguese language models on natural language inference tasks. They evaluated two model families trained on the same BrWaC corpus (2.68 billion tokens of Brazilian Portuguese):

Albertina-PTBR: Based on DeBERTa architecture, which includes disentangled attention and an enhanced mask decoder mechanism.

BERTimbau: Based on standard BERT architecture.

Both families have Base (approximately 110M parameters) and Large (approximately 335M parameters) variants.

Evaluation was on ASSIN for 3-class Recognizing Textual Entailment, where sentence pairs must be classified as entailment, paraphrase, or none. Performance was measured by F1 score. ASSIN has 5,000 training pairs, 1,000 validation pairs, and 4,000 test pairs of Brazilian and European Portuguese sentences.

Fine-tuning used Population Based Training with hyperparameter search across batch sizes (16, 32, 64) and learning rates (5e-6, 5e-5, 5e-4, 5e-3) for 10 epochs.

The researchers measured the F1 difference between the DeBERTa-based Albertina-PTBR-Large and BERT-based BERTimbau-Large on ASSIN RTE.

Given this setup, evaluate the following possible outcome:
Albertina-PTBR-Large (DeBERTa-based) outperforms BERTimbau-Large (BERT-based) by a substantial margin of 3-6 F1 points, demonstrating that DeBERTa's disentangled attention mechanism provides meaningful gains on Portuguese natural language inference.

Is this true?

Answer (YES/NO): YES